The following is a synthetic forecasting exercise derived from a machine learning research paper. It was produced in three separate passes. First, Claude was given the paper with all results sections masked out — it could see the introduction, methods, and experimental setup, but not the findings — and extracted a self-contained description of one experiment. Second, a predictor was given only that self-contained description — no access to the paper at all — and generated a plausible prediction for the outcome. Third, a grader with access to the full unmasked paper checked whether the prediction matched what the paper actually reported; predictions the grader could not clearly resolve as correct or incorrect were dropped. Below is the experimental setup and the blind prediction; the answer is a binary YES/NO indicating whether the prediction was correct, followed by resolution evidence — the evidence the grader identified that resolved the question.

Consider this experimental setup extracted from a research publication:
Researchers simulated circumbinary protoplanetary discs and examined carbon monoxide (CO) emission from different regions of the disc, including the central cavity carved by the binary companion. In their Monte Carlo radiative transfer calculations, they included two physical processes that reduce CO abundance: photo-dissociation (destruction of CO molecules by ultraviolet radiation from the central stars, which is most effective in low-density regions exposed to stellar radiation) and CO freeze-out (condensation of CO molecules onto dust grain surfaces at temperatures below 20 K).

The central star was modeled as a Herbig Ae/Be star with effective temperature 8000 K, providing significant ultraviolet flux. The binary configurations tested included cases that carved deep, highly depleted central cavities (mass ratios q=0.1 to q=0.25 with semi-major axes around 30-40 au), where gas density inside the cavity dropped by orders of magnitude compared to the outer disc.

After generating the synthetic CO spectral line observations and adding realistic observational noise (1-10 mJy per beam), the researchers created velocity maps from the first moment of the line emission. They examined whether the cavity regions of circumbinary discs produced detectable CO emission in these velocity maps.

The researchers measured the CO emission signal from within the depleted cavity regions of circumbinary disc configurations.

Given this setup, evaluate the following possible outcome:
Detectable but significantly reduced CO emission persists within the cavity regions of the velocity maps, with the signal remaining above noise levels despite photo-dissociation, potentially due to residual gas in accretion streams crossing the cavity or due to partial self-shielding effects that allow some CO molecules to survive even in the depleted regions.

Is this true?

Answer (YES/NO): NO